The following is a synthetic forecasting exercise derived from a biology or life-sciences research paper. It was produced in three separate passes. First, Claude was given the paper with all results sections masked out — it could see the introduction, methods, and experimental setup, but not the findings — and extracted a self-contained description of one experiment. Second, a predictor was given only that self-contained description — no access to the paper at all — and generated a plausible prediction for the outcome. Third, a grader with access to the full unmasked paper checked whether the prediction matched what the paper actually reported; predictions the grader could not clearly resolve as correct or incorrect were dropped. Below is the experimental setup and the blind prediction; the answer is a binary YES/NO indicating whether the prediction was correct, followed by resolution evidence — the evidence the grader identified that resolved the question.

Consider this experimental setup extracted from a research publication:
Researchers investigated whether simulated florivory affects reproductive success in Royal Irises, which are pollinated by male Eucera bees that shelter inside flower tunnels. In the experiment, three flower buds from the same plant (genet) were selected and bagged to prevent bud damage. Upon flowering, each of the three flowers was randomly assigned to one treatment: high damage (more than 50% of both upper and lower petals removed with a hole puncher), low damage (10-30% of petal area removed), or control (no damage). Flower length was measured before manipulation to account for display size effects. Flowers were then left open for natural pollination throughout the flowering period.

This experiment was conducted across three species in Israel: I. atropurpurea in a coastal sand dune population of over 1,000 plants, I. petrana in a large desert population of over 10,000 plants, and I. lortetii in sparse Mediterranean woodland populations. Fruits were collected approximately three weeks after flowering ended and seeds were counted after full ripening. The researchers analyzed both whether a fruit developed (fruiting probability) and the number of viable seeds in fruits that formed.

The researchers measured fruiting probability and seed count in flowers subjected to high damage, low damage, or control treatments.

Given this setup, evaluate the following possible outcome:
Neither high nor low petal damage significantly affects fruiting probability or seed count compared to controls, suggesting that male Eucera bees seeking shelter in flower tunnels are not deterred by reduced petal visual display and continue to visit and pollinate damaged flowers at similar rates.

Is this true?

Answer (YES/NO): YES